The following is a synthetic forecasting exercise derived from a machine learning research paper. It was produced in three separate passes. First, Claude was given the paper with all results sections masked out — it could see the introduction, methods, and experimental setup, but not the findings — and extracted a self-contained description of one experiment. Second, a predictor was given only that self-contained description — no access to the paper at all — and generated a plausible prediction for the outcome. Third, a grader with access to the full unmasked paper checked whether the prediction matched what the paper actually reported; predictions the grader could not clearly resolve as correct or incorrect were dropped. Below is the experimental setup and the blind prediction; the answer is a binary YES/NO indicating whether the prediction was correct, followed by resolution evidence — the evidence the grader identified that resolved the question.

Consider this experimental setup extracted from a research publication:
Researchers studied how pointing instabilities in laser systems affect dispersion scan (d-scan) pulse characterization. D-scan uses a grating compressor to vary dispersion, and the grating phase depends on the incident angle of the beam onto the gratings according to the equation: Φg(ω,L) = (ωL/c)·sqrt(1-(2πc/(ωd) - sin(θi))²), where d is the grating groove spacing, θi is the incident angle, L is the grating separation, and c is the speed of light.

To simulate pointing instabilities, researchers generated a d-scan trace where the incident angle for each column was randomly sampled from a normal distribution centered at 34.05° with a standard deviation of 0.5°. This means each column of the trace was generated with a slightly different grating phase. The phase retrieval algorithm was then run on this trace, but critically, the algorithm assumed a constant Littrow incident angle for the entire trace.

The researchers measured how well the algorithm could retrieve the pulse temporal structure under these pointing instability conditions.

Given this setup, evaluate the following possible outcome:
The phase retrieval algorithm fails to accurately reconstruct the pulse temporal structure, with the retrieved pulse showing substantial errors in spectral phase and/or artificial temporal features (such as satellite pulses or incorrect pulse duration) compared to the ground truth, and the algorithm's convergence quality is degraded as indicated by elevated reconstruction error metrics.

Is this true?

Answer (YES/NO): NO